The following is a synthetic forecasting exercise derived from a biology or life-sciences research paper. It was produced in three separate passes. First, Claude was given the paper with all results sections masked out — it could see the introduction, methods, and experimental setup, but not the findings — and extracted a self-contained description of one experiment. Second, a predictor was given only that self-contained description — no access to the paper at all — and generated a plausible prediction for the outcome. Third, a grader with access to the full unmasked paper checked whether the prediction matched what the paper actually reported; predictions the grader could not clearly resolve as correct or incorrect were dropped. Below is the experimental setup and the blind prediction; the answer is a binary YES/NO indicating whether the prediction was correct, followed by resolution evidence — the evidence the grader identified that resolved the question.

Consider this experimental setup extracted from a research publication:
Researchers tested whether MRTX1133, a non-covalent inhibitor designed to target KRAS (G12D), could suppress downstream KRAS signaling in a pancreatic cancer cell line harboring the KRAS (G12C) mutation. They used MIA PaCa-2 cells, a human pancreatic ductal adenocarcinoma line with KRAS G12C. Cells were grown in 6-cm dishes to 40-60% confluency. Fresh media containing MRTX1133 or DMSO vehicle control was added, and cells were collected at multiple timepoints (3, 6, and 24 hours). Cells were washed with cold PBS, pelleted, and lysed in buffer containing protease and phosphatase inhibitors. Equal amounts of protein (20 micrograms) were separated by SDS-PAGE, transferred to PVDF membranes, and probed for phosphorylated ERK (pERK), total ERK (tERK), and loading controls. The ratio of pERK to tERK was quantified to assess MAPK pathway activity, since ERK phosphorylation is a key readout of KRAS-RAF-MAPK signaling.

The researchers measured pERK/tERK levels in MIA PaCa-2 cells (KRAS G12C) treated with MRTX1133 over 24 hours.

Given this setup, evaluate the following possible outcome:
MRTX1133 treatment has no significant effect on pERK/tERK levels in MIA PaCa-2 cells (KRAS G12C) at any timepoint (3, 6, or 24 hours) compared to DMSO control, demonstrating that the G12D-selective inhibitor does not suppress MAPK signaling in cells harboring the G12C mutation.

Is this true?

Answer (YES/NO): NO